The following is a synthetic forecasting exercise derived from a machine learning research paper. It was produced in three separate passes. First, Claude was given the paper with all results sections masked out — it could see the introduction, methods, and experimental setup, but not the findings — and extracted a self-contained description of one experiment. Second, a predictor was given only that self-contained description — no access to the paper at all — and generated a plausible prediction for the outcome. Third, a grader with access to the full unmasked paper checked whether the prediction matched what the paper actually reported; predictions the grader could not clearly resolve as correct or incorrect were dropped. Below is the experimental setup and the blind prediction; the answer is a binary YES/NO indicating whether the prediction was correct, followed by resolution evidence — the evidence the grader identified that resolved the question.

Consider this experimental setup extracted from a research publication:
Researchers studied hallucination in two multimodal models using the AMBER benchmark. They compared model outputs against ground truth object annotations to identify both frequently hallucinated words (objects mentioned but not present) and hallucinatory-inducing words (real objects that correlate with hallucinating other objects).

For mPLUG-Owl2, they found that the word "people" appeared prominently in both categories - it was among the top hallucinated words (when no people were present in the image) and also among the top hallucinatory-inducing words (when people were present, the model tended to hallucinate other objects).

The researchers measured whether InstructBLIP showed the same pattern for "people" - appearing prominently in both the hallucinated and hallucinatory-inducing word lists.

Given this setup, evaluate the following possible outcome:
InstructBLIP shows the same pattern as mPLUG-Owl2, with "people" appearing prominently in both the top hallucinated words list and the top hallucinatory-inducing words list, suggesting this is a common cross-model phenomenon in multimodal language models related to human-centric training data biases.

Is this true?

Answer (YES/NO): NO